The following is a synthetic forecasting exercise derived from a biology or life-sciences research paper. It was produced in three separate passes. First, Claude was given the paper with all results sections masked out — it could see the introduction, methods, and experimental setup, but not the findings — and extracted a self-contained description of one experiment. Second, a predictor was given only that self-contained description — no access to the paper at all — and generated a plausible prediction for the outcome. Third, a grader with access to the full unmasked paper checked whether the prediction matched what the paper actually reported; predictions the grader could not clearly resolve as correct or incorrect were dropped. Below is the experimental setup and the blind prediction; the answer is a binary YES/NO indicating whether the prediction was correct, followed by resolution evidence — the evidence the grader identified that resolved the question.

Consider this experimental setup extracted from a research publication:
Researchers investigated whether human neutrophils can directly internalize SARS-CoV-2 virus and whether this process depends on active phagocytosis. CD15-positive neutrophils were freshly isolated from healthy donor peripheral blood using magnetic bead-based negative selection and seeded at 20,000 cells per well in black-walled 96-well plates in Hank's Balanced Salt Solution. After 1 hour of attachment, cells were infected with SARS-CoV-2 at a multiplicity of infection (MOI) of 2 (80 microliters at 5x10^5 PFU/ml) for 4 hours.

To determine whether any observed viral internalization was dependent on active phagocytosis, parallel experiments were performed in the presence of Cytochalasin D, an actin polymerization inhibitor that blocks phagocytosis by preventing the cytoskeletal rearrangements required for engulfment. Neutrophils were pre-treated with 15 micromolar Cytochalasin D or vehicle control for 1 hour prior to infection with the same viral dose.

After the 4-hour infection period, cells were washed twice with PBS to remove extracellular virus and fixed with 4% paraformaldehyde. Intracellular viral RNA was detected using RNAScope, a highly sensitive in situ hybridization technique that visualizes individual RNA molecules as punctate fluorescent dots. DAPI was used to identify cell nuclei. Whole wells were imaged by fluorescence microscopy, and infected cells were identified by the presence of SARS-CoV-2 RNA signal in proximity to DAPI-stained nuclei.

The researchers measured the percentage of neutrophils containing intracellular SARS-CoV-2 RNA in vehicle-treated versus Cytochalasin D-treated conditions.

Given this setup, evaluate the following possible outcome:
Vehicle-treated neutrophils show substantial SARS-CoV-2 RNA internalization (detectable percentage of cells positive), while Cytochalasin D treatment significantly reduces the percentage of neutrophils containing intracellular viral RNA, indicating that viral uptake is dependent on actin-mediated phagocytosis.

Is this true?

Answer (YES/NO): YES